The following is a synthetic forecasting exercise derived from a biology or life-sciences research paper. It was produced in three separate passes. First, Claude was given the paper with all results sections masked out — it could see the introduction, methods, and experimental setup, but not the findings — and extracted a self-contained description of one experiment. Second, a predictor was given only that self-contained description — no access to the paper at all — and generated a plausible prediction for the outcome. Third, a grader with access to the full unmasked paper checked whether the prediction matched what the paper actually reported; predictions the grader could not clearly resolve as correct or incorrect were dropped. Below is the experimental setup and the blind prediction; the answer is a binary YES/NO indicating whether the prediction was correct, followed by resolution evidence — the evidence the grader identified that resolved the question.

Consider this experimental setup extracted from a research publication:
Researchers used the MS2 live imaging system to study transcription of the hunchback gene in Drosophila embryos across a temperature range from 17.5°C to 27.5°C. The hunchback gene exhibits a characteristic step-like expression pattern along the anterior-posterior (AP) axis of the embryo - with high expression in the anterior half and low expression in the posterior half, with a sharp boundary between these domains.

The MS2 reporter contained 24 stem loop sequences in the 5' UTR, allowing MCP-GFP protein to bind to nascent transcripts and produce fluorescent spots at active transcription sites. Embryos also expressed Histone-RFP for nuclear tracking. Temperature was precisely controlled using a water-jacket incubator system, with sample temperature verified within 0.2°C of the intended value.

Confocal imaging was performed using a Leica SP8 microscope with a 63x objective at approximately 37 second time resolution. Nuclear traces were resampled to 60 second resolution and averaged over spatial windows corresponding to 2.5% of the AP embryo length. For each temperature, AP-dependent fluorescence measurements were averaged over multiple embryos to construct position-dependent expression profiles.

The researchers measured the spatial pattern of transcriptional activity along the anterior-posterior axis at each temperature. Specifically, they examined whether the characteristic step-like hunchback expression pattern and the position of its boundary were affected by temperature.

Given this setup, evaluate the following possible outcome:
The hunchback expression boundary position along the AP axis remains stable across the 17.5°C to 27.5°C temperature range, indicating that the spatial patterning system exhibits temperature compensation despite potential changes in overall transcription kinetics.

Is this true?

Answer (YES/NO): YES